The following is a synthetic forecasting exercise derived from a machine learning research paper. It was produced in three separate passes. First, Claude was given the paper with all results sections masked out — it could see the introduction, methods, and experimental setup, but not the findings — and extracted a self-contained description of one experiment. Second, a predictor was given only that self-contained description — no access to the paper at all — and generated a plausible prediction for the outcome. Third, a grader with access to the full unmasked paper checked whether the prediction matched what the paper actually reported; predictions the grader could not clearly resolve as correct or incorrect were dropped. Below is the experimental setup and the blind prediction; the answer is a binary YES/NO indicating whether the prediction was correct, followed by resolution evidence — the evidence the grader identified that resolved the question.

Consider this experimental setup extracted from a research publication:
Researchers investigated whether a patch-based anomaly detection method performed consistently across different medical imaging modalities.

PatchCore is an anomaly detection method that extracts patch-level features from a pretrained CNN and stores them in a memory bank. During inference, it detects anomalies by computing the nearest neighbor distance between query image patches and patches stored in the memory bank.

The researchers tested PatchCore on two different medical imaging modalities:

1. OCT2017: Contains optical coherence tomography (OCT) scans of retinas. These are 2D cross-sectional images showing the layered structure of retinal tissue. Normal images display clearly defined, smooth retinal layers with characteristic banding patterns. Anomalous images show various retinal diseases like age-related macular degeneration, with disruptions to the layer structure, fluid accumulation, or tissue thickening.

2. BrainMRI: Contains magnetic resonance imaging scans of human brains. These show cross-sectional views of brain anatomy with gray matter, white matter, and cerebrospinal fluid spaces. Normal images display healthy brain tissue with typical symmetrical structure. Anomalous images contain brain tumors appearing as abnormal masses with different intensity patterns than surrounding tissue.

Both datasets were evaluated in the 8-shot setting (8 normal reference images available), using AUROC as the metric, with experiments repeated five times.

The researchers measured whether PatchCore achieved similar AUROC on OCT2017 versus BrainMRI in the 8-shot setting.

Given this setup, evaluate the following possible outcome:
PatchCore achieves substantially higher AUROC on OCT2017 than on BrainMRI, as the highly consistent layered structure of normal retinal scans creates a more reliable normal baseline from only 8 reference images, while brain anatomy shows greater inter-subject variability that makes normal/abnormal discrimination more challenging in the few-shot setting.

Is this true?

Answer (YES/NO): NO